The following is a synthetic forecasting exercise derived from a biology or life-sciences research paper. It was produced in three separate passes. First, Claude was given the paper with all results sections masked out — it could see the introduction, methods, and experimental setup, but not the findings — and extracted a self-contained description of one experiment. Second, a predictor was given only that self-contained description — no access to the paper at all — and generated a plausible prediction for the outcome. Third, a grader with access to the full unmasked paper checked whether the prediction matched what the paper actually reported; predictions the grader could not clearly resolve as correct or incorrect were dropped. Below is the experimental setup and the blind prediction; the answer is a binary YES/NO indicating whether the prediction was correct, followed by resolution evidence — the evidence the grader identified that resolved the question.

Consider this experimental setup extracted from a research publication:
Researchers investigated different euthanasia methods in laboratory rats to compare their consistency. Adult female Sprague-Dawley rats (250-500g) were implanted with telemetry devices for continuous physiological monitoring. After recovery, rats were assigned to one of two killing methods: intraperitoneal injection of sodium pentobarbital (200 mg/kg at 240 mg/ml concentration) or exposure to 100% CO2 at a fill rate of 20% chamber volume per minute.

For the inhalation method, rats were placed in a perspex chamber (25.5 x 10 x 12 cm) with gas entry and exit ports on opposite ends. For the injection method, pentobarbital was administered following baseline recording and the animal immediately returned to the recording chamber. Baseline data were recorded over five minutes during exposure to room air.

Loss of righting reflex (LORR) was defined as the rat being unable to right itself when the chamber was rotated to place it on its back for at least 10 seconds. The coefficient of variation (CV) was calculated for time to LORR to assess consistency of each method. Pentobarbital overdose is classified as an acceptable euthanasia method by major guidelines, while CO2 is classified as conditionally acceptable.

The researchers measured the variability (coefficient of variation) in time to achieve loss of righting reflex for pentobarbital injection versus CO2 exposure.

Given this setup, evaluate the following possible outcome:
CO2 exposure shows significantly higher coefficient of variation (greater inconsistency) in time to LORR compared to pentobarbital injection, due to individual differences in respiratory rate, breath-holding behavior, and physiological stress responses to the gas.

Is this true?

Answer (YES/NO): NO